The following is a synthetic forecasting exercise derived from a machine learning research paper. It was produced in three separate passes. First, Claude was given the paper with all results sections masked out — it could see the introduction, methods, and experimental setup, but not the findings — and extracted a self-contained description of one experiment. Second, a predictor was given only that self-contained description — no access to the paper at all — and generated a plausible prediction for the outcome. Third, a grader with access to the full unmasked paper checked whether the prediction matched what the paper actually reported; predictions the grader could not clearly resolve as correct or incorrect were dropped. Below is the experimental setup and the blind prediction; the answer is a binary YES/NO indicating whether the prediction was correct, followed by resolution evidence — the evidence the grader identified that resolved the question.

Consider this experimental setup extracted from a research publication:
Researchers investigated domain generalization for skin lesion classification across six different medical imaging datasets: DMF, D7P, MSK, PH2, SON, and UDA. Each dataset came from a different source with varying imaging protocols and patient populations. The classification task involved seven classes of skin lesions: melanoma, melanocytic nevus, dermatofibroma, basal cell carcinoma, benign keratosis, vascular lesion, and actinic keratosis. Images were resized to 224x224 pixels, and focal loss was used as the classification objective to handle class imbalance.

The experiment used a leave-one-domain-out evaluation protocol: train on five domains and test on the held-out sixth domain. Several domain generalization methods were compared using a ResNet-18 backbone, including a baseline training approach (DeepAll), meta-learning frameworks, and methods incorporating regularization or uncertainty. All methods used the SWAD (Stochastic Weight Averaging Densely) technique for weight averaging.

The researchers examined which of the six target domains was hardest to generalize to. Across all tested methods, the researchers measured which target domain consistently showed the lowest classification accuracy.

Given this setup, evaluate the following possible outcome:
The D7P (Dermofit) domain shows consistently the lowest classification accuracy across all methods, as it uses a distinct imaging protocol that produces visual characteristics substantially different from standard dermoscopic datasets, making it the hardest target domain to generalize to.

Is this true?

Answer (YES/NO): NO